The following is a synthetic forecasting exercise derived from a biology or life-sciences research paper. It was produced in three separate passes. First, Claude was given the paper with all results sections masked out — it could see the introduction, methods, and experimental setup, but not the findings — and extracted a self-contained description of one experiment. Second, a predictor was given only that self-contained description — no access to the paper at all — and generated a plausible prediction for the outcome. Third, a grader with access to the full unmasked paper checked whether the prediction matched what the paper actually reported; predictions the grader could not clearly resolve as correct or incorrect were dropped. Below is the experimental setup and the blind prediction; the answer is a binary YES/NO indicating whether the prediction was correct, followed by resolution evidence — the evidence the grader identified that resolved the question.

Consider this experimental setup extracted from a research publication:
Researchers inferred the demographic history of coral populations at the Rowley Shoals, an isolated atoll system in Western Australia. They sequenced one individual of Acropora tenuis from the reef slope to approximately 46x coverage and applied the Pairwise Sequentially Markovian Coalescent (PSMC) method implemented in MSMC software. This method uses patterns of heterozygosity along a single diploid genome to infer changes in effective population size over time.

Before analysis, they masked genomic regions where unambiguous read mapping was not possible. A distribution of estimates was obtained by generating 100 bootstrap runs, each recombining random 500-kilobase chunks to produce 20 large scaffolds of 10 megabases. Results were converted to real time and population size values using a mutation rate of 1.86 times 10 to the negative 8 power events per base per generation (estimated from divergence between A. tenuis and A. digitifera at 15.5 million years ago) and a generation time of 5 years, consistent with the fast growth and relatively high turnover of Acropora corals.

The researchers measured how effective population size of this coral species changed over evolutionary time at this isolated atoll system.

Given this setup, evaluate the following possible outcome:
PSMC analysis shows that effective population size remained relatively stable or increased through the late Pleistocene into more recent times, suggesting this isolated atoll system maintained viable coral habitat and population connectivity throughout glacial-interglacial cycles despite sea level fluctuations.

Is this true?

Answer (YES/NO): NO